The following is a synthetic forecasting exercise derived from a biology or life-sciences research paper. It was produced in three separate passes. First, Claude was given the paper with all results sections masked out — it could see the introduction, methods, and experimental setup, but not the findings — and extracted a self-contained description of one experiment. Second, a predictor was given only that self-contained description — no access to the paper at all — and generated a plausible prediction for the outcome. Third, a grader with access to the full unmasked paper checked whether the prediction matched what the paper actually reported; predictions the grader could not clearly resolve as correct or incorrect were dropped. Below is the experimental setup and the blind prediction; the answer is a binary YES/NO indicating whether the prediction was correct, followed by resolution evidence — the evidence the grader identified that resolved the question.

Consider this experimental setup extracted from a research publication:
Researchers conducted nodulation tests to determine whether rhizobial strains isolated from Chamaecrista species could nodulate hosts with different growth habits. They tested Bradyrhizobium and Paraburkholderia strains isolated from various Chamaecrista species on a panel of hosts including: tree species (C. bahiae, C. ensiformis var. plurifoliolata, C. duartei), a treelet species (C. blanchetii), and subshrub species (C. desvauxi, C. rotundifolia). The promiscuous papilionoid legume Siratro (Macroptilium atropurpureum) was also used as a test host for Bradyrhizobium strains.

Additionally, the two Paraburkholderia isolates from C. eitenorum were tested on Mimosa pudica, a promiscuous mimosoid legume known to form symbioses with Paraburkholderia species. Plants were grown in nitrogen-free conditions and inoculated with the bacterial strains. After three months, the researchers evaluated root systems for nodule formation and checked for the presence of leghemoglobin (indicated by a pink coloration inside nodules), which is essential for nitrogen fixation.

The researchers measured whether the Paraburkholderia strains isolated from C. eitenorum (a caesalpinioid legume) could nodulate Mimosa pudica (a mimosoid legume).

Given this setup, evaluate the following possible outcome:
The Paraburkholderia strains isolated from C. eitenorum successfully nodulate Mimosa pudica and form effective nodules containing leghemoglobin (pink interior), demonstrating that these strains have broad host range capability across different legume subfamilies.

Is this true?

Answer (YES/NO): NO